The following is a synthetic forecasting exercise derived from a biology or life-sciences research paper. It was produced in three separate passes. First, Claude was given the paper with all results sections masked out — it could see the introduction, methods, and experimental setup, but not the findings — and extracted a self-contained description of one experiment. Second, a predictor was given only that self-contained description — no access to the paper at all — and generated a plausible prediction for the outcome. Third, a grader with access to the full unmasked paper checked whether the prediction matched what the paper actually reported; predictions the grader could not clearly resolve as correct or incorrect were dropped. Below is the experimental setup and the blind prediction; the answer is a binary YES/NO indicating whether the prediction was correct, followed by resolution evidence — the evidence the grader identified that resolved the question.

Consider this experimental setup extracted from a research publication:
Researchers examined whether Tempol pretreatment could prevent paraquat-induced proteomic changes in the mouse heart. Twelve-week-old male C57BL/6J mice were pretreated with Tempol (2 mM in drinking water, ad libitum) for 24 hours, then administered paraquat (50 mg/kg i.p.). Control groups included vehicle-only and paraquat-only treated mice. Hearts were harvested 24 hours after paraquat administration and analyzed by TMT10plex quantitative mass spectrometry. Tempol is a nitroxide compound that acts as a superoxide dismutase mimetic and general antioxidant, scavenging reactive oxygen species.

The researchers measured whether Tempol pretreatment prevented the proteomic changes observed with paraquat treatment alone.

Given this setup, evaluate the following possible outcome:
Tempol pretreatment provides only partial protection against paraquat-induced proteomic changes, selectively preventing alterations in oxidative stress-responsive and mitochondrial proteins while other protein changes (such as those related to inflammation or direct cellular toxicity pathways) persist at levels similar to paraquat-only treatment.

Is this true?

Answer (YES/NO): NO